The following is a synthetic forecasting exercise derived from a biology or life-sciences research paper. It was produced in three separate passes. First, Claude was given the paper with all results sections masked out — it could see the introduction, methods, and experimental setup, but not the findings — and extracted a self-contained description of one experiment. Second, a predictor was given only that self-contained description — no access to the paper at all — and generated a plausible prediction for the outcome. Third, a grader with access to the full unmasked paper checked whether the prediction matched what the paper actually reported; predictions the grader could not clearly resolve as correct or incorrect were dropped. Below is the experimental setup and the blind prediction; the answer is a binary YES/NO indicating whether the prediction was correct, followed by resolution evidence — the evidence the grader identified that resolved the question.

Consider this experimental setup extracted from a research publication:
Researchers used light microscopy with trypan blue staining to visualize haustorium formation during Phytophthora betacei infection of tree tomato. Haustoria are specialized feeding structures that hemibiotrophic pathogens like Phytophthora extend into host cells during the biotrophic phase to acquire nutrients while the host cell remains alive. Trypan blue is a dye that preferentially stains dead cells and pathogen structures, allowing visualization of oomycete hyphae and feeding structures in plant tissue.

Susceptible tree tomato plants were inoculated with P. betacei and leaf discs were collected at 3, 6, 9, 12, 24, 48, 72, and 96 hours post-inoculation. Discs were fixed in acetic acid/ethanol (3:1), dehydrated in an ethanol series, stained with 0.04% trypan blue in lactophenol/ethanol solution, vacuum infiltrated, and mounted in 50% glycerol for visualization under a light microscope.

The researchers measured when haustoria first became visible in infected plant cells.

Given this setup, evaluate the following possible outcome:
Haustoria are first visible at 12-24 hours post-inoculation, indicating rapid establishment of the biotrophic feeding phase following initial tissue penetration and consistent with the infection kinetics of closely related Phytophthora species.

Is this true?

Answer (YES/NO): YES